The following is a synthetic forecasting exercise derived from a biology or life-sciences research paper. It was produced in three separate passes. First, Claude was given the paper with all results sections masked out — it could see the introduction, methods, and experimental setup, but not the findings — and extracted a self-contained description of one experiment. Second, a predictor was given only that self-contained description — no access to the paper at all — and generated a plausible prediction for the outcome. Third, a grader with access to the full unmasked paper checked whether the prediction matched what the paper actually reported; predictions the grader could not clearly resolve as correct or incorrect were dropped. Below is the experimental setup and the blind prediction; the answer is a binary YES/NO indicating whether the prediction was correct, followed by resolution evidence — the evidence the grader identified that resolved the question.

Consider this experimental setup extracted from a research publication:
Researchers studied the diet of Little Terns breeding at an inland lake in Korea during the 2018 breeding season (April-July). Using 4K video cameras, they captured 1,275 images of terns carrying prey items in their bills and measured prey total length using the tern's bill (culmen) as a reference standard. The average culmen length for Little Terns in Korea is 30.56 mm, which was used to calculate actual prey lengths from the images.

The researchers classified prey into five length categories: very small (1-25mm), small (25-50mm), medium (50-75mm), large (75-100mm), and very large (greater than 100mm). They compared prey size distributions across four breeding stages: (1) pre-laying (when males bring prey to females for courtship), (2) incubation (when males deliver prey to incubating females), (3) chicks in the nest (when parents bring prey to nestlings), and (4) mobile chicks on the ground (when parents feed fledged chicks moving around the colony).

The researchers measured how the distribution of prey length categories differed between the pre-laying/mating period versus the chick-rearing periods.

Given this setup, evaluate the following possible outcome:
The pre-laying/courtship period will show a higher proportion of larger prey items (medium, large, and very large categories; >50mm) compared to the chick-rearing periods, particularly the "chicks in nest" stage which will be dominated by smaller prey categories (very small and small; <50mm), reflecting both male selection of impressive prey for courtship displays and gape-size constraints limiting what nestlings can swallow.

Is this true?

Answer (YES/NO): YES